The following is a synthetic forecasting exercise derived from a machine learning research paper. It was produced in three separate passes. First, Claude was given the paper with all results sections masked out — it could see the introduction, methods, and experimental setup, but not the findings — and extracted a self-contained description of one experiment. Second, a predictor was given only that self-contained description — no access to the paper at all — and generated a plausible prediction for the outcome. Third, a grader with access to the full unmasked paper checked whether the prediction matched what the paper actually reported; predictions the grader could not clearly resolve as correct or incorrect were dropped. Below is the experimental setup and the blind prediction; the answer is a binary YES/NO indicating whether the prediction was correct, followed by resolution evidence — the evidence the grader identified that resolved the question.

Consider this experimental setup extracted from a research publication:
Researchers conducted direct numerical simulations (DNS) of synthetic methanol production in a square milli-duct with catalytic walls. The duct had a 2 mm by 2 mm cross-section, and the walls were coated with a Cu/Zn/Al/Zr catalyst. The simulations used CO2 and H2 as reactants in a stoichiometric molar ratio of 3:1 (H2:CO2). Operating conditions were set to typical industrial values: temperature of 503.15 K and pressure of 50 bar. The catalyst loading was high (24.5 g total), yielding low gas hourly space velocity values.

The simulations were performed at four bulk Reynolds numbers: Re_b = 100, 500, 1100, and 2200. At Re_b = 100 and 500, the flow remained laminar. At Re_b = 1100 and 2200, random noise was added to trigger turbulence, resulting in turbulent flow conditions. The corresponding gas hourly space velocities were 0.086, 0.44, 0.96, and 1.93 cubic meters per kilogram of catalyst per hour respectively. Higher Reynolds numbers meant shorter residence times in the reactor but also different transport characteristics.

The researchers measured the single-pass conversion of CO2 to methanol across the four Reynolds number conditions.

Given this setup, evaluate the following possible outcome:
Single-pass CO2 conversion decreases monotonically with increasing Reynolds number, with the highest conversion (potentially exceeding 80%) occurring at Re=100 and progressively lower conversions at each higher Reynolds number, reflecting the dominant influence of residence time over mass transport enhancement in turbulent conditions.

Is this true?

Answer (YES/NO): NO